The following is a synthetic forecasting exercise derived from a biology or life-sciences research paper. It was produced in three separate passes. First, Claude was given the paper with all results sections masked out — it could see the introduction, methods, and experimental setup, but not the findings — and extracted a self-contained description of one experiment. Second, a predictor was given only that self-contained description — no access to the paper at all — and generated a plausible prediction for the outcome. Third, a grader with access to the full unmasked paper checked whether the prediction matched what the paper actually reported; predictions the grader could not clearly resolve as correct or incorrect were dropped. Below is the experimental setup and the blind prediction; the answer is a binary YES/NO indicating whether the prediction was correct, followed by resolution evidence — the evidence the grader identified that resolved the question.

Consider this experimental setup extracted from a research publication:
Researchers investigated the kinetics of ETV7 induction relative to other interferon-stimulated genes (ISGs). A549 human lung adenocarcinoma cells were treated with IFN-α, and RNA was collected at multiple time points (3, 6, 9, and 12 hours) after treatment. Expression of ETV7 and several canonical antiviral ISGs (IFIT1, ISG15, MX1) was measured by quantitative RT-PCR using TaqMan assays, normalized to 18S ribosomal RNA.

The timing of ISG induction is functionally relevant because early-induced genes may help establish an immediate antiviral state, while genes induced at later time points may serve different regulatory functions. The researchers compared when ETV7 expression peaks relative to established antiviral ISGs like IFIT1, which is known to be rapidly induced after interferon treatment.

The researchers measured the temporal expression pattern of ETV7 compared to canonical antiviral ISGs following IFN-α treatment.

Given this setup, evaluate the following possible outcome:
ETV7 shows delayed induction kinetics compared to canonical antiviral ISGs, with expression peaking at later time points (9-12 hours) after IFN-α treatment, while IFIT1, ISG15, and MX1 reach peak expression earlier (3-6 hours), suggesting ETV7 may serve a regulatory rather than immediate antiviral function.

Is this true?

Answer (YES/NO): NO